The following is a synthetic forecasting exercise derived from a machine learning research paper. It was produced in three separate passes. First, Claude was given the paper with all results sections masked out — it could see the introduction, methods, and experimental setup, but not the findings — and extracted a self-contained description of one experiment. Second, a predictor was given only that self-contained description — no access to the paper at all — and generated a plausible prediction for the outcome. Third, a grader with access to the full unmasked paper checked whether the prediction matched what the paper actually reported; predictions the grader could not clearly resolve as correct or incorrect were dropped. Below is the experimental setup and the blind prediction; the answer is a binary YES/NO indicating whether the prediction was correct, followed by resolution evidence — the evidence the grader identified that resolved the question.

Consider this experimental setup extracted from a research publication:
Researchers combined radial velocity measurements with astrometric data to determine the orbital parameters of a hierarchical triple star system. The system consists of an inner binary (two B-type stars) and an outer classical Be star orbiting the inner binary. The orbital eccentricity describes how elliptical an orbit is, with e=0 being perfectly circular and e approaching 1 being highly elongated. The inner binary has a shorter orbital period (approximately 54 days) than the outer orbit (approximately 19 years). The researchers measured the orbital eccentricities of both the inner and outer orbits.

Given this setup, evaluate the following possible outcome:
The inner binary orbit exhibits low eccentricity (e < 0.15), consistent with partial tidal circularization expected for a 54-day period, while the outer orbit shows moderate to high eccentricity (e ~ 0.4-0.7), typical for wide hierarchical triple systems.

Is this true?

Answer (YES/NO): NO